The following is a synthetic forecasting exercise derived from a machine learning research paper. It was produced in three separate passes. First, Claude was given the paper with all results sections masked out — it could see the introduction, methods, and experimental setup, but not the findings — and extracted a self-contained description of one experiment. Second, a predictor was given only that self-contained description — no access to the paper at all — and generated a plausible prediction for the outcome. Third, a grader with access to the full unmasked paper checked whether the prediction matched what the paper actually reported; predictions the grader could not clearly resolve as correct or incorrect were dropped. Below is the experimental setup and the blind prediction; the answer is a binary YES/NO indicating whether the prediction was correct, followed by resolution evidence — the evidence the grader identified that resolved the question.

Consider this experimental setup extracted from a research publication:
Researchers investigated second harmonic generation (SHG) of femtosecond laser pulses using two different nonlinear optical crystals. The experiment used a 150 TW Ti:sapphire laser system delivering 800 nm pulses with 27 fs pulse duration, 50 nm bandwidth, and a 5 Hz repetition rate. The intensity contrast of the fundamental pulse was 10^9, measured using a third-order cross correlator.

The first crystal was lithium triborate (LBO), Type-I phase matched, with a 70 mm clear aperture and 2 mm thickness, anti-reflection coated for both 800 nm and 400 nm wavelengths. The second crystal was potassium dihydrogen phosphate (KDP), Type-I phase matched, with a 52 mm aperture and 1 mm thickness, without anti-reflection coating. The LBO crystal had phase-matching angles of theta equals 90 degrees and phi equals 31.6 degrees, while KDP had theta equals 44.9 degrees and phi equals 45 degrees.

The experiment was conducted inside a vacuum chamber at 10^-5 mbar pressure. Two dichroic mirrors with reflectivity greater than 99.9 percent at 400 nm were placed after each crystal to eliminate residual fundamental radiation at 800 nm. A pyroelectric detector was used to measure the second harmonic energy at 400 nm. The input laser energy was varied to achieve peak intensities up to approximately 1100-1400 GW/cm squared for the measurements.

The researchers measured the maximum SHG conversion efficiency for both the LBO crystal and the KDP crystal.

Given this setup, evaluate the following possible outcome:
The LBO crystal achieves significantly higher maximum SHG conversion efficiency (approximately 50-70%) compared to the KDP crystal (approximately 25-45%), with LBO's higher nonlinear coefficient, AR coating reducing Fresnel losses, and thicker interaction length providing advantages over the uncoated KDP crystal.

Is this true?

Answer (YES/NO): NO